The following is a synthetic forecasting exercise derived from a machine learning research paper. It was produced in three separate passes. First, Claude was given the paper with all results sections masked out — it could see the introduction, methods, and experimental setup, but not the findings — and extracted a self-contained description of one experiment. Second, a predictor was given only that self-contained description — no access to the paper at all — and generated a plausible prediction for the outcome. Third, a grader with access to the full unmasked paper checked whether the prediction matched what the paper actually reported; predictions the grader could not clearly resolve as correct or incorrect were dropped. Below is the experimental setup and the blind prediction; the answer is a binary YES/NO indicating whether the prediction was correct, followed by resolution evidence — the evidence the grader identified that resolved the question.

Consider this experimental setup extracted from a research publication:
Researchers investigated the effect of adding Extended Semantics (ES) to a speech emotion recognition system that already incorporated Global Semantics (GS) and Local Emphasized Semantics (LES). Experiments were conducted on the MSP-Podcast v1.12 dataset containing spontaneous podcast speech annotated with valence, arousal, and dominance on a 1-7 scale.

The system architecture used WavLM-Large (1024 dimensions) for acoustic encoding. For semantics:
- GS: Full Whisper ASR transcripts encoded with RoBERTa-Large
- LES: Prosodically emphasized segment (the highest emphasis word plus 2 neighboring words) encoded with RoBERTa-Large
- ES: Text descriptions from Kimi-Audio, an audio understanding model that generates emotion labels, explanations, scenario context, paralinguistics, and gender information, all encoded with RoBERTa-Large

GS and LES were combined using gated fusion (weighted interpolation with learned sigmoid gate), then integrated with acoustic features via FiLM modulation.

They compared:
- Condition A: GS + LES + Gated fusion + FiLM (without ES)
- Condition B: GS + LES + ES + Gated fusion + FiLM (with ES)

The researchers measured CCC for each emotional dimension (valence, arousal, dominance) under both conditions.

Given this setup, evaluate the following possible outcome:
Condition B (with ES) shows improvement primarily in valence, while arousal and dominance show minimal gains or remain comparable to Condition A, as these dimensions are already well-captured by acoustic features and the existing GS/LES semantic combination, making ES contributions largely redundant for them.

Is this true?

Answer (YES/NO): NO